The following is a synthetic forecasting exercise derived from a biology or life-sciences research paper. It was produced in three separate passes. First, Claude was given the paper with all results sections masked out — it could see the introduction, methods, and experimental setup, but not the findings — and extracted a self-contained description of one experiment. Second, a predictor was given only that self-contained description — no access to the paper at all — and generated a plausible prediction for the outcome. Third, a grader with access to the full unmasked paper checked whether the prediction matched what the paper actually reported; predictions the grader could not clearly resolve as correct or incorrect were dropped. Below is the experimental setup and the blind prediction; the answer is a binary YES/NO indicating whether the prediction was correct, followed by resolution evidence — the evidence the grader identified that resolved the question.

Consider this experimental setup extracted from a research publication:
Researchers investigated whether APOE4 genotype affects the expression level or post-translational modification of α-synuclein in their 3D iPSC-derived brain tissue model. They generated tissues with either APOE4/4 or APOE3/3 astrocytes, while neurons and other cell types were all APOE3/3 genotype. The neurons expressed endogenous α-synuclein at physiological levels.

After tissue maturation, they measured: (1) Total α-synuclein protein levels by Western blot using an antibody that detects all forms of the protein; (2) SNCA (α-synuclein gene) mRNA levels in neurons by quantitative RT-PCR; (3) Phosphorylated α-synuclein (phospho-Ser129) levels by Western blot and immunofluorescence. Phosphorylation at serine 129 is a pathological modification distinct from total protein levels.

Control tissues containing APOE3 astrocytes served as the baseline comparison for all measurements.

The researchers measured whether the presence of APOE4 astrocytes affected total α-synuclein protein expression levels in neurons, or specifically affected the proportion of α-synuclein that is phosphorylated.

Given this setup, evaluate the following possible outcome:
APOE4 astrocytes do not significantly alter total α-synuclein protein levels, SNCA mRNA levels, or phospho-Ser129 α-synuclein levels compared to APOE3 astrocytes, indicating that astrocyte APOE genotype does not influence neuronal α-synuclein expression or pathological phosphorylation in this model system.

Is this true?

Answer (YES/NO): NO